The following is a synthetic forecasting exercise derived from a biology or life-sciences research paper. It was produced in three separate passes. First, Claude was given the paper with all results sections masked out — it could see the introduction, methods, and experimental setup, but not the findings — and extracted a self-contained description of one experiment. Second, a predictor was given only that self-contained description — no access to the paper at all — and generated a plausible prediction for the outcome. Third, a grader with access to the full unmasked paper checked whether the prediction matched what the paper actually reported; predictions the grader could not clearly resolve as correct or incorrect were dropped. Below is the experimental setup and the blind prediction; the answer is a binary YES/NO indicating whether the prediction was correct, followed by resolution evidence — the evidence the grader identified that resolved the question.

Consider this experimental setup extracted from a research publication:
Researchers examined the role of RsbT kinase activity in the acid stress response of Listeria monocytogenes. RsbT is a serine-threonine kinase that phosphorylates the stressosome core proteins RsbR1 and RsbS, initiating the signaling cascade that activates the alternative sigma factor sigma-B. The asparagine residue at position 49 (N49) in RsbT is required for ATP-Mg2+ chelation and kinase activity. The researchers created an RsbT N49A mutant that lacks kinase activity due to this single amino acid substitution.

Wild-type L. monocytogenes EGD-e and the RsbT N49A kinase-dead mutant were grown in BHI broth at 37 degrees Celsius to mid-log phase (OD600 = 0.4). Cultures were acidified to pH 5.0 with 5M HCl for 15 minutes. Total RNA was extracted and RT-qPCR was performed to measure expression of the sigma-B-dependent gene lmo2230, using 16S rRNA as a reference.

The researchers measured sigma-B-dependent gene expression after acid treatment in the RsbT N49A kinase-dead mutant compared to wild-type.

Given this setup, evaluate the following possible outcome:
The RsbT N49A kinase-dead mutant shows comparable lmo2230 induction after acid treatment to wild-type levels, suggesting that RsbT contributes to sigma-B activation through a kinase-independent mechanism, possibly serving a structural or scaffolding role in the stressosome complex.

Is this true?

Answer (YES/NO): NO